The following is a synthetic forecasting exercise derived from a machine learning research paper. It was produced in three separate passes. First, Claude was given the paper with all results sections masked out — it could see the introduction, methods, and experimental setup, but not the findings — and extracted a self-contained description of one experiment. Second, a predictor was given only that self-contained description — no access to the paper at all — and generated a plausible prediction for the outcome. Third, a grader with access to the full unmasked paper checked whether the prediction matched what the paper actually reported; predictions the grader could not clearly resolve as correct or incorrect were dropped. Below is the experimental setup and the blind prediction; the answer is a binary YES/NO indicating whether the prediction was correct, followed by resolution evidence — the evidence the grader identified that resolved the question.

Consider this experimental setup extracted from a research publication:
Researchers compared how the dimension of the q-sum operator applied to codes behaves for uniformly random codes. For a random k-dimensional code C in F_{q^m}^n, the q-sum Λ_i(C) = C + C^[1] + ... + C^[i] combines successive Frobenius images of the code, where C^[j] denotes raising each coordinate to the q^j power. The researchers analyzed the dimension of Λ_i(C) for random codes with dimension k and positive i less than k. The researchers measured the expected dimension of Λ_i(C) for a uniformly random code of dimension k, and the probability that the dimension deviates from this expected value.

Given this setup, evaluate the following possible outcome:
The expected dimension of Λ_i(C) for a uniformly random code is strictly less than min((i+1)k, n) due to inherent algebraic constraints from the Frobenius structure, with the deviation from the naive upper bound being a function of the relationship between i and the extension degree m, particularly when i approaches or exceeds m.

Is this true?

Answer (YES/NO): NO